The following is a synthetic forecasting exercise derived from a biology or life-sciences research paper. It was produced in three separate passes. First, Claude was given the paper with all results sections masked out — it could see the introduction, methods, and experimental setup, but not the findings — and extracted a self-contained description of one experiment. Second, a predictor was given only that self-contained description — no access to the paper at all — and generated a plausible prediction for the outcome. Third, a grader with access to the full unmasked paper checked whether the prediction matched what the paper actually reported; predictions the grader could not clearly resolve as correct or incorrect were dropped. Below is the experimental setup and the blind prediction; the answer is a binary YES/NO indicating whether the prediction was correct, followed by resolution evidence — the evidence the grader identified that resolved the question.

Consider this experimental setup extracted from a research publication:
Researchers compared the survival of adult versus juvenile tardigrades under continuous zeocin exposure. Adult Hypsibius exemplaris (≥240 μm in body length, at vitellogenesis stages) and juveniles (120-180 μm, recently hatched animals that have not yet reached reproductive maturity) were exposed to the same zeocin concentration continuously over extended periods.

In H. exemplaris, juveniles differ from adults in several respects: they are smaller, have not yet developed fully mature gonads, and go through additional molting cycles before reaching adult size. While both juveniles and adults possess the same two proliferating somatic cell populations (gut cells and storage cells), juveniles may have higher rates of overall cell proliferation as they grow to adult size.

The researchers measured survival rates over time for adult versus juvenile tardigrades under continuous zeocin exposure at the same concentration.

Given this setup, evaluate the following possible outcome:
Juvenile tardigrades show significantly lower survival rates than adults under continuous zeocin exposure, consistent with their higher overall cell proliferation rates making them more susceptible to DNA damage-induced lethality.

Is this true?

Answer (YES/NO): NO